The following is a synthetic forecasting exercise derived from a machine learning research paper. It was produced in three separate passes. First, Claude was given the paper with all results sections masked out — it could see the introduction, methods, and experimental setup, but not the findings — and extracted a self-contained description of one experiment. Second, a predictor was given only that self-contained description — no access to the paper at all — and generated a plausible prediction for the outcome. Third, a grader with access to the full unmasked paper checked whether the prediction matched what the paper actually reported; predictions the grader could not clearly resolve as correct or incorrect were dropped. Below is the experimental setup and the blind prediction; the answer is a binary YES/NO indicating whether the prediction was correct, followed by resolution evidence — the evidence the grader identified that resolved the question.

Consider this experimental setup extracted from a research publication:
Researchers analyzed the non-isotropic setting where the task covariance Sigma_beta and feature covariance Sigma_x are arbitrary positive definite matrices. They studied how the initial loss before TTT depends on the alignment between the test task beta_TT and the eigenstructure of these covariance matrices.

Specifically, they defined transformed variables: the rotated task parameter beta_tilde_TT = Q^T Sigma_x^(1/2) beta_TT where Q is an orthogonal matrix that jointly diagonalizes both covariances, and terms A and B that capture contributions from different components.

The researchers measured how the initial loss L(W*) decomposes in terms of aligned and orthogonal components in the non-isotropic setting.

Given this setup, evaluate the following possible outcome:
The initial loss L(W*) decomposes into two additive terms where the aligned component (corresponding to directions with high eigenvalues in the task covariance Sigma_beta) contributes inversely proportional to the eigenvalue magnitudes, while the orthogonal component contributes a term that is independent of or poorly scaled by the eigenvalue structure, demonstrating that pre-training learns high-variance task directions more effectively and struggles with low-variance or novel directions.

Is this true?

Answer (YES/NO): NO